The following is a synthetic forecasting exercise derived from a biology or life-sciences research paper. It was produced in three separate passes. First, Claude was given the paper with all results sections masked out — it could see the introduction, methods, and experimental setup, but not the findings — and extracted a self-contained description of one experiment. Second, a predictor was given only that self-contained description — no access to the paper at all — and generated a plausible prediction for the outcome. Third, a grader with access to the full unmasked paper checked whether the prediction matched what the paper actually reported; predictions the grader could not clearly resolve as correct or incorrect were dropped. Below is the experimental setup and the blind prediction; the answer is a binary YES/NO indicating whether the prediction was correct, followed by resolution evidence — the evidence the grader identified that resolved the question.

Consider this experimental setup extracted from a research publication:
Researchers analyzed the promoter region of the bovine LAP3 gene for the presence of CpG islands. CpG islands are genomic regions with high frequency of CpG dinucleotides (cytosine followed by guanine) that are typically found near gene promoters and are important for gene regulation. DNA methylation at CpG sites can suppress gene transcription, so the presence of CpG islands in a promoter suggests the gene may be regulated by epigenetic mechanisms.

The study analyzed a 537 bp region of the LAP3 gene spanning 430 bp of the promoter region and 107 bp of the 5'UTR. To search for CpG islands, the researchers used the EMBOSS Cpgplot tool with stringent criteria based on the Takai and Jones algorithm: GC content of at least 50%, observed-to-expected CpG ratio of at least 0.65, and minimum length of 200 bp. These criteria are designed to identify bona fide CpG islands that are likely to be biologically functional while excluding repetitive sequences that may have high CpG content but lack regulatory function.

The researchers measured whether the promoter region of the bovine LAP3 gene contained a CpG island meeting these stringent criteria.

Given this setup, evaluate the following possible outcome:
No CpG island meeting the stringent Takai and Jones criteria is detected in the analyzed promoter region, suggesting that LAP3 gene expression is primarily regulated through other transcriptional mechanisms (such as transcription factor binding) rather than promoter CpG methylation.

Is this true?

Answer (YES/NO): NO